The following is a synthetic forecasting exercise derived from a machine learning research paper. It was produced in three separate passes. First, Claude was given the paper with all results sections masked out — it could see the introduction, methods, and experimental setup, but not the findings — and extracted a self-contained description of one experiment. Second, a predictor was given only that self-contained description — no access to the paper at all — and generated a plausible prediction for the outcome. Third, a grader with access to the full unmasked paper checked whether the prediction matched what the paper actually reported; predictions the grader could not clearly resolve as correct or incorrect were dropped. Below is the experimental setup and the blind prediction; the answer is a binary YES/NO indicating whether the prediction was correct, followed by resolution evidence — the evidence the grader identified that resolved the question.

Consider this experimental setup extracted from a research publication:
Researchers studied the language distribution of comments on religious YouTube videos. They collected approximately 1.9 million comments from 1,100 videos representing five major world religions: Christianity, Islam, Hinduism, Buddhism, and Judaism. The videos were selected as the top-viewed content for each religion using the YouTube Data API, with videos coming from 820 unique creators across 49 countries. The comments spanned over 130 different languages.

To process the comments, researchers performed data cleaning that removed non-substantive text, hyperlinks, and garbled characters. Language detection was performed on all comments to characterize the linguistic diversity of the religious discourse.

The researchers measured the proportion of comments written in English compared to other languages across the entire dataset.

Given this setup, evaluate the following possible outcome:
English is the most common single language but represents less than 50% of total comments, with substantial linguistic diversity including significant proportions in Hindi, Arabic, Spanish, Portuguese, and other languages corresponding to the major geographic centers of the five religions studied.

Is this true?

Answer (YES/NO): NO